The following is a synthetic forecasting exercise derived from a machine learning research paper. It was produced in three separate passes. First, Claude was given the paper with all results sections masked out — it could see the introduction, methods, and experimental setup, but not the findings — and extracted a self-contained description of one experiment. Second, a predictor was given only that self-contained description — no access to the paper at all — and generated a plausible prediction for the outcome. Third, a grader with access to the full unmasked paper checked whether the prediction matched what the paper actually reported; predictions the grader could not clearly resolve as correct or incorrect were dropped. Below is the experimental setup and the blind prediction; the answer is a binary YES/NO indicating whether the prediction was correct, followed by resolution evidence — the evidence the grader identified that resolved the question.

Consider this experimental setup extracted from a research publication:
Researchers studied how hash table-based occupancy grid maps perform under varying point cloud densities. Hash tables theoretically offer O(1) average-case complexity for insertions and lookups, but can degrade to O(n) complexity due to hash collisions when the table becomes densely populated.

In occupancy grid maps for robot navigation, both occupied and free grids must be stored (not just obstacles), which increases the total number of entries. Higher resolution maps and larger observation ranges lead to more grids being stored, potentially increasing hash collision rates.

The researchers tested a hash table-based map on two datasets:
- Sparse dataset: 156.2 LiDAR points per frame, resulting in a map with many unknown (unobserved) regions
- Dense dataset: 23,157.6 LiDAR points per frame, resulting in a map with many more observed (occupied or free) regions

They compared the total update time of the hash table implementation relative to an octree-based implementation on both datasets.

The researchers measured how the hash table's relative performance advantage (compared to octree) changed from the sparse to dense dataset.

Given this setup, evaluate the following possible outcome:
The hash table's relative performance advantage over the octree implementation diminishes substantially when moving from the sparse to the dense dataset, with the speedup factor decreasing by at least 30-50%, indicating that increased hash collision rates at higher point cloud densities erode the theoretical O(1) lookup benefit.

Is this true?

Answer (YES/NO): NO